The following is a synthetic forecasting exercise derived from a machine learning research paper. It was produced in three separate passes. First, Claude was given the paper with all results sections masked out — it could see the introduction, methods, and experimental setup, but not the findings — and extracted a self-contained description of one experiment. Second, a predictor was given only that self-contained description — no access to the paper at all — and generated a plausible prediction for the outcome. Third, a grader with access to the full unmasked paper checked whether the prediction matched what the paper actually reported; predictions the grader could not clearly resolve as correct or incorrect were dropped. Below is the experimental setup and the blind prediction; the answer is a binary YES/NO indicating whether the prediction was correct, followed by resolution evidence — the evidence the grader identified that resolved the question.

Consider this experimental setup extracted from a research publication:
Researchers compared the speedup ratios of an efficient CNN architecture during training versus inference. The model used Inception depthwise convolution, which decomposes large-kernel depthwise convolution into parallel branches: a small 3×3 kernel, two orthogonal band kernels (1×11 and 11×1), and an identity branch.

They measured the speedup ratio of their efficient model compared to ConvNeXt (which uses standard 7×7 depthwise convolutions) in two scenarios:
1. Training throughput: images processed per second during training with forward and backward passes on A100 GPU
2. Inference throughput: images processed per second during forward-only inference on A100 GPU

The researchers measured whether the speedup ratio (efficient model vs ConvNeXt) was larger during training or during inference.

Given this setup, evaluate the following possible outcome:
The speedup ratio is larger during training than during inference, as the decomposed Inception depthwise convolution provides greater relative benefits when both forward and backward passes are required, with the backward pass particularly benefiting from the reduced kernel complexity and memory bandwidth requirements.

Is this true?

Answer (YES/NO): YES